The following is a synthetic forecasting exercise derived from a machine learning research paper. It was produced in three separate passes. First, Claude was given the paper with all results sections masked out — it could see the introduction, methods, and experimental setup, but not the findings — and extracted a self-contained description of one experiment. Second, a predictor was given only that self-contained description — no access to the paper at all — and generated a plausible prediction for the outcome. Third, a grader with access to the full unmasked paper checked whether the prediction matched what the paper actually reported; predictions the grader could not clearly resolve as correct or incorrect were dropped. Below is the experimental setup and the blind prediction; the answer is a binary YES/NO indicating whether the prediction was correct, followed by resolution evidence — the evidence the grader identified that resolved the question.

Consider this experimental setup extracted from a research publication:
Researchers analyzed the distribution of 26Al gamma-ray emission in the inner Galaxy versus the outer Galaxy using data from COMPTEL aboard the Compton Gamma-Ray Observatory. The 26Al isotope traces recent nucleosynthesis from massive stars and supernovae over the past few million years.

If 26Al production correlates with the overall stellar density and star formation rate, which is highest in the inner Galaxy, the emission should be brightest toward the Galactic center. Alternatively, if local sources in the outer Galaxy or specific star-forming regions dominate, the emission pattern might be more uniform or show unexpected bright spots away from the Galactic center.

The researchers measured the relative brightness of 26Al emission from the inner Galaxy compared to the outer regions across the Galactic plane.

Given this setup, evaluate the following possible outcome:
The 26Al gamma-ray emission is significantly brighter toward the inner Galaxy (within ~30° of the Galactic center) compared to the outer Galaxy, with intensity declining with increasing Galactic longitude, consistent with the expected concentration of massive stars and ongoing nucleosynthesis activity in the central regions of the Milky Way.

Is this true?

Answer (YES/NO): NO